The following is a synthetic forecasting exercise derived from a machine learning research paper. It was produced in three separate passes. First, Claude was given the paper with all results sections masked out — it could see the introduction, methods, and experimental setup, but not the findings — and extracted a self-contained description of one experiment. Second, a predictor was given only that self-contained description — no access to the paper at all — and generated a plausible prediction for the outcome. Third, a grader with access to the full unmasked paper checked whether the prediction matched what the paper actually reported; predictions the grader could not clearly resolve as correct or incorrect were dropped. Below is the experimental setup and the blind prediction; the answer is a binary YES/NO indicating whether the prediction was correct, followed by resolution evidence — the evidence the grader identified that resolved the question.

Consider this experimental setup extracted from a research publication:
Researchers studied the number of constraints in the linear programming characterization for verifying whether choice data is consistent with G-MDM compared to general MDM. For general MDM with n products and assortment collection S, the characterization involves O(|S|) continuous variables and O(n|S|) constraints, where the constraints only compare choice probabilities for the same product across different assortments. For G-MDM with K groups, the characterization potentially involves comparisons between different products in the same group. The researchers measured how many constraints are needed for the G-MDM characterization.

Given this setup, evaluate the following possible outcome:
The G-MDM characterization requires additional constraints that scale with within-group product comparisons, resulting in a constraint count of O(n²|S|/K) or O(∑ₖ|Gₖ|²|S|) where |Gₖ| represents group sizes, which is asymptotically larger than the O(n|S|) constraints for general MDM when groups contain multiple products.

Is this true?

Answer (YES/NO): NO